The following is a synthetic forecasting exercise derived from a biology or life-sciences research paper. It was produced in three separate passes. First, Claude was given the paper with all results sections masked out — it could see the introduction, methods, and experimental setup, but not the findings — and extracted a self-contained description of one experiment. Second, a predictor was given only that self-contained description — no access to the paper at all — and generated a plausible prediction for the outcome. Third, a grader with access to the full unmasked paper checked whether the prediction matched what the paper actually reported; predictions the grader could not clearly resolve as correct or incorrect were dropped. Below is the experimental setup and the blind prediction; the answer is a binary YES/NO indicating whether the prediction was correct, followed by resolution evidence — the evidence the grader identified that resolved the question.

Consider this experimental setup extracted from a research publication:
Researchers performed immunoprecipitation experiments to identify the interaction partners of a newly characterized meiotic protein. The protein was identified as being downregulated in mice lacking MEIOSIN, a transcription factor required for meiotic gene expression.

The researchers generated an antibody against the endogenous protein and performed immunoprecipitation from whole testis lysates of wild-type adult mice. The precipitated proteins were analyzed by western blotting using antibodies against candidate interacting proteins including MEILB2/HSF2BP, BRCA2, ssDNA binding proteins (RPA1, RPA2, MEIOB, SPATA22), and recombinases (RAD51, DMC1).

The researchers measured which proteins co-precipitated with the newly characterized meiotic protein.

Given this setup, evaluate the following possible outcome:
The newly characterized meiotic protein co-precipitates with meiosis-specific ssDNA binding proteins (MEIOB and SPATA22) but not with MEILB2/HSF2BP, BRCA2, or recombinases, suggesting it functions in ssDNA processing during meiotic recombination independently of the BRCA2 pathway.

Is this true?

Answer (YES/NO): NO